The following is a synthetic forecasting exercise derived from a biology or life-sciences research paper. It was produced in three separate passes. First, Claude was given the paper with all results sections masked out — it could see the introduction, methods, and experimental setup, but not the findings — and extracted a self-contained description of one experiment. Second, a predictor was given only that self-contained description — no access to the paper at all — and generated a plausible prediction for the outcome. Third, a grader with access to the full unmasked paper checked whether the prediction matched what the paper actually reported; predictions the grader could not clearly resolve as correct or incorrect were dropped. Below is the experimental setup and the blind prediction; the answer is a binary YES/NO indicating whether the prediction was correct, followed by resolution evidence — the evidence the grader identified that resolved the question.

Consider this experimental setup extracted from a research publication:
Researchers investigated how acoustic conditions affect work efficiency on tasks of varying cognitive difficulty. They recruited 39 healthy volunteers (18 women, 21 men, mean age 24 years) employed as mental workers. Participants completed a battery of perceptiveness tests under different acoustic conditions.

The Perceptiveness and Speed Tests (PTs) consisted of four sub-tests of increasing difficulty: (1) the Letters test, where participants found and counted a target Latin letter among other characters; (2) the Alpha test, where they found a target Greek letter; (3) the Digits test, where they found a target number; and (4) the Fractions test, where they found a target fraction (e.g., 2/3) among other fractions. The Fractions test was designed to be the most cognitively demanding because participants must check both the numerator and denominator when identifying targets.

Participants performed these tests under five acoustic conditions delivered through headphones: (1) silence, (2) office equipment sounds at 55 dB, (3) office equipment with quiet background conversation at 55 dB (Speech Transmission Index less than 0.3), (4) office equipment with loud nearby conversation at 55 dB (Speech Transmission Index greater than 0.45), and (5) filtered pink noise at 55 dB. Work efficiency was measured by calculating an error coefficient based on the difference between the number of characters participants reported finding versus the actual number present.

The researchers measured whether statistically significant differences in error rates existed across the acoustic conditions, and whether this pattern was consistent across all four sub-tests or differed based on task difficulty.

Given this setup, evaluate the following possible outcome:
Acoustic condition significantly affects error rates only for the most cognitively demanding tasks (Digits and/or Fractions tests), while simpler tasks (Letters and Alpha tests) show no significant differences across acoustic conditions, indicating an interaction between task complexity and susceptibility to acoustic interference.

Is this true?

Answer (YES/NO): NO